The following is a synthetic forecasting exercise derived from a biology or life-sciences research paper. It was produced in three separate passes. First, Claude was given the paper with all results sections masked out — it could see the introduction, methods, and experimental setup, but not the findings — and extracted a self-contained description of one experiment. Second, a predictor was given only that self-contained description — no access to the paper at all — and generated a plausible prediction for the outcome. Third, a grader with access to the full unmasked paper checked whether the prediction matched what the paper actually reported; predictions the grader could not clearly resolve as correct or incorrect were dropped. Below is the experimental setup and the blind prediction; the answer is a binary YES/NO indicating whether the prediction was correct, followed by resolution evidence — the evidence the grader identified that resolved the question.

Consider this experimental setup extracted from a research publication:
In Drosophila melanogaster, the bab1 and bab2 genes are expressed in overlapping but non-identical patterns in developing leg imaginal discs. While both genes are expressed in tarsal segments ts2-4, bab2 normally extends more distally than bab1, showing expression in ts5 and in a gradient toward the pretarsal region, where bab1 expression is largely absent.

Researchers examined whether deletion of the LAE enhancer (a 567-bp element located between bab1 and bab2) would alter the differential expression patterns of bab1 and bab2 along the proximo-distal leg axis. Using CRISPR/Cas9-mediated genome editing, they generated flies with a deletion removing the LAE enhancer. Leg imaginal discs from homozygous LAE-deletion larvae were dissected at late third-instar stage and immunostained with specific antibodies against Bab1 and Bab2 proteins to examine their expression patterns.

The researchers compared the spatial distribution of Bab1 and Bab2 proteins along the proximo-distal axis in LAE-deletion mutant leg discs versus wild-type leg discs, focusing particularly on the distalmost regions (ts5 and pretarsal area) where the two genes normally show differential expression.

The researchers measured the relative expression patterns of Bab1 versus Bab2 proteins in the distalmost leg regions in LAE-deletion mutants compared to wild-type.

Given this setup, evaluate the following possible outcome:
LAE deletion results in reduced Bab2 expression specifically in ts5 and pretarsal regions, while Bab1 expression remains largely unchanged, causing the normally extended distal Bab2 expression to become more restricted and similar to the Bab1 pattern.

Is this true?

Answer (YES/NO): NO